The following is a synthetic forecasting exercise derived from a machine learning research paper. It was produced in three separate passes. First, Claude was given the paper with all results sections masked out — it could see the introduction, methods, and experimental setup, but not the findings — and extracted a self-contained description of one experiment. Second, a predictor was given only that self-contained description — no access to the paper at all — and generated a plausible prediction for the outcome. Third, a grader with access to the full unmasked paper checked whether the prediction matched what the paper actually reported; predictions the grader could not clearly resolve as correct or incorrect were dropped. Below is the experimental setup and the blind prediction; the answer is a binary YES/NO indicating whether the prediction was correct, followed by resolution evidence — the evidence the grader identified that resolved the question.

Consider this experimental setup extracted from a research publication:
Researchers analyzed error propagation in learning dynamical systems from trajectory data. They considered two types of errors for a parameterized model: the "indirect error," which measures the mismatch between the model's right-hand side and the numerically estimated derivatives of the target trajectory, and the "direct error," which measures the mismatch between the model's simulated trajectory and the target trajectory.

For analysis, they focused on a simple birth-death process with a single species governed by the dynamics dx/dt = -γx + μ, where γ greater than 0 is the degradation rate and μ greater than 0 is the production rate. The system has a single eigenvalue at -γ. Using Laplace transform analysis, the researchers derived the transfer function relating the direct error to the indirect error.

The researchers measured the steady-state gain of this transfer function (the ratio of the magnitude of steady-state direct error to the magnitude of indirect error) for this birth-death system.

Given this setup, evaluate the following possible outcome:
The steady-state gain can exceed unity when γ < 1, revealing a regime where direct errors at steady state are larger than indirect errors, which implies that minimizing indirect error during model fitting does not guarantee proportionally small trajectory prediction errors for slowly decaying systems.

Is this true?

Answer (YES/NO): YES